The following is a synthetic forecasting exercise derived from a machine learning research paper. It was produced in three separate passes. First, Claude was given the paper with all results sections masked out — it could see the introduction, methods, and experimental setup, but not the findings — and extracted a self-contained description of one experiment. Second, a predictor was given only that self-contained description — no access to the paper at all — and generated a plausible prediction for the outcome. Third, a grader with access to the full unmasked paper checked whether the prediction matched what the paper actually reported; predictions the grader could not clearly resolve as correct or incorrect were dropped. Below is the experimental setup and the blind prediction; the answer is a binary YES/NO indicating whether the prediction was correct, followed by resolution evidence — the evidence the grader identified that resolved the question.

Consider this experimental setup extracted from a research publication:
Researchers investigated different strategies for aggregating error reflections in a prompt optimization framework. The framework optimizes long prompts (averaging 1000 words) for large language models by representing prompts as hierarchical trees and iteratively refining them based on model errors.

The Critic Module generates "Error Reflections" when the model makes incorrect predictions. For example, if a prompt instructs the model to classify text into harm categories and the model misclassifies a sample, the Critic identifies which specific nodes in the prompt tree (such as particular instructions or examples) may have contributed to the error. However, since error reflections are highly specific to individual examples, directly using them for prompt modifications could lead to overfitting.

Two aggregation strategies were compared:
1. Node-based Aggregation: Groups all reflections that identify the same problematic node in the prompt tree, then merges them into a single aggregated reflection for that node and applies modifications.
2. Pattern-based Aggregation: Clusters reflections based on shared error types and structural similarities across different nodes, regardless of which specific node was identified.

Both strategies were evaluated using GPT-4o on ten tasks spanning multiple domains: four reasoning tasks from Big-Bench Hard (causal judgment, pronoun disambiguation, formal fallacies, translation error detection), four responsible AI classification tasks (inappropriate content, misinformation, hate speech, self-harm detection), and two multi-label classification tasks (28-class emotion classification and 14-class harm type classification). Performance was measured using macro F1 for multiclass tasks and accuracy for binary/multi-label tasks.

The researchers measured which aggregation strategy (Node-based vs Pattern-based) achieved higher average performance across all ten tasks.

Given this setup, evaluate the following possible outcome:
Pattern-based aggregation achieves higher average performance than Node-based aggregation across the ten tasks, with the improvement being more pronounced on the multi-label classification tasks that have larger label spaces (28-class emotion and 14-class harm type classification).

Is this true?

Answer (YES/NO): NO